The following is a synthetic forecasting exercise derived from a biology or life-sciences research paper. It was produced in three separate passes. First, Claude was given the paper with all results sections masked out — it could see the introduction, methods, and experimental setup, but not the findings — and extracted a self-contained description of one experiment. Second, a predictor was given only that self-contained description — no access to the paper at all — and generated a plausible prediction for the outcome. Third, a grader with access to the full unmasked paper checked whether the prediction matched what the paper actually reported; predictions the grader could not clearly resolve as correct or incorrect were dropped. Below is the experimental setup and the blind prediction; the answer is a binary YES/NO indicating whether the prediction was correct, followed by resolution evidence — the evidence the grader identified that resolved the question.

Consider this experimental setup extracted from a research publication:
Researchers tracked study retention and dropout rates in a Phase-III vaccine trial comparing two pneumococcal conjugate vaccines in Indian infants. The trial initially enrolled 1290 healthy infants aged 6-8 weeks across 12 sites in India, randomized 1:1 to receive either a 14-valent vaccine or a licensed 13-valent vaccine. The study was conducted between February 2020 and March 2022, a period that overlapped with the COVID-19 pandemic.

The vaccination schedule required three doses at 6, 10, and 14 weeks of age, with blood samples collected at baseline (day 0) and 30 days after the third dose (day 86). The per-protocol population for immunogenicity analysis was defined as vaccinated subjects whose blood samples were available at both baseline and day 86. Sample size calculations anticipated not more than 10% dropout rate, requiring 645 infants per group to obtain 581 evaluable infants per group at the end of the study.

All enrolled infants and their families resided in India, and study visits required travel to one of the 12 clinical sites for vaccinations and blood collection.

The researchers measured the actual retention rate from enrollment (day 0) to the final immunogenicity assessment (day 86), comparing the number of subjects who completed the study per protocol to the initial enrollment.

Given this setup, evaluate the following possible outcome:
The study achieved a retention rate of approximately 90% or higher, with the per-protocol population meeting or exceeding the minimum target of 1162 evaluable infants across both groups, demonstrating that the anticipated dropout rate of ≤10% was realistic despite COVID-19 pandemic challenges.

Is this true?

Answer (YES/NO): YES